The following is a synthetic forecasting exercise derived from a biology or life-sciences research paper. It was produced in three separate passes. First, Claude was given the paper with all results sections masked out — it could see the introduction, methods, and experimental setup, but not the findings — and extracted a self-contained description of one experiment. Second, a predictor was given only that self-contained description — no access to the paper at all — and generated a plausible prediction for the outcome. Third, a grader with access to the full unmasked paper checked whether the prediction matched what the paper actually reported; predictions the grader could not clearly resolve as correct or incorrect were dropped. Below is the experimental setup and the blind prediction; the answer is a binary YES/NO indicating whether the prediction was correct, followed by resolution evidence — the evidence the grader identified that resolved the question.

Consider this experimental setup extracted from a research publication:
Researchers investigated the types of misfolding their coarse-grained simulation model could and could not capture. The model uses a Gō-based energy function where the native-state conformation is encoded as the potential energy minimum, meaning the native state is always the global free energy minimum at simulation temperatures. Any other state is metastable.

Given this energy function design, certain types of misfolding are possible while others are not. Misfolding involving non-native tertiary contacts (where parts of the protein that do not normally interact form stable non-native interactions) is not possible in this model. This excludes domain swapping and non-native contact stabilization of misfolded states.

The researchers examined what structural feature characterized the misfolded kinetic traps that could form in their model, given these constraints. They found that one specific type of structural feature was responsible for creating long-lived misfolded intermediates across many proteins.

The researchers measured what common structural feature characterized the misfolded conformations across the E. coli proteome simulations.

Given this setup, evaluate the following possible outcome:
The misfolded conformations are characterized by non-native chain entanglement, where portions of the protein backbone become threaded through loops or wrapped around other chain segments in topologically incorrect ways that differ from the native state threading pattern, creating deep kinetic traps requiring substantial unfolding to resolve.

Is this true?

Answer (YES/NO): YES